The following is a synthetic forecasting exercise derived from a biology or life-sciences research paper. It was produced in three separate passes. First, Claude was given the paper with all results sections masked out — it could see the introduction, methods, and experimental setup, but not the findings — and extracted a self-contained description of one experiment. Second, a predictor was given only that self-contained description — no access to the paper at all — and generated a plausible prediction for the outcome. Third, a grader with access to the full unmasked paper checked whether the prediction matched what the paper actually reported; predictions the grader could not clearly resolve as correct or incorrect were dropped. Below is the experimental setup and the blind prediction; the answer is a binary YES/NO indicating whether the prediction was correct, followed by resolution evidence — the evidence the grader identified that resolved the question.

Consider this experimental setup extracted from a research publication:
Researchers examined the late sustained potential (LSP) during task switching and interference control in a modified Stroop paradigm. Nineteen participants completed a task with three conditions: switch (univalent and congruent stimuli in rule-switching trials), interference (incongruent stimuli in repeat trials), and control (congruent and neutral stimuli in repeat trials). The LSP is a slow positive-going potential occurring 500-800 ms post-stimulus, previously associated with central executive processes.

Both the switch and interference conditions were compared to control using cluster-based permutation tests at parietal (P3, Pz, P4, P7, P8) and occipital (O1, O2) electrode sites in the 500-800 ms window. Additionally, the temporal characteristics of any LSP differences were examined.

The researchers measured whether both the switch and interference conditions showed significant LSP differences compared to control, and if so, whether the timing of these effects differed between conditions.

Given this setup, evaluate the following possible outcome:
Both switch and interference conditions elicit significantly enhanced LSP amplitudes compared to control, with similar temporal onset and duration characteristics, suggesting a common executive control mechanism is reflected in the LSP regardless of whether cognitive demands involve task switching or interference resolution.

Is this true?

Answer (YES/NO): NO